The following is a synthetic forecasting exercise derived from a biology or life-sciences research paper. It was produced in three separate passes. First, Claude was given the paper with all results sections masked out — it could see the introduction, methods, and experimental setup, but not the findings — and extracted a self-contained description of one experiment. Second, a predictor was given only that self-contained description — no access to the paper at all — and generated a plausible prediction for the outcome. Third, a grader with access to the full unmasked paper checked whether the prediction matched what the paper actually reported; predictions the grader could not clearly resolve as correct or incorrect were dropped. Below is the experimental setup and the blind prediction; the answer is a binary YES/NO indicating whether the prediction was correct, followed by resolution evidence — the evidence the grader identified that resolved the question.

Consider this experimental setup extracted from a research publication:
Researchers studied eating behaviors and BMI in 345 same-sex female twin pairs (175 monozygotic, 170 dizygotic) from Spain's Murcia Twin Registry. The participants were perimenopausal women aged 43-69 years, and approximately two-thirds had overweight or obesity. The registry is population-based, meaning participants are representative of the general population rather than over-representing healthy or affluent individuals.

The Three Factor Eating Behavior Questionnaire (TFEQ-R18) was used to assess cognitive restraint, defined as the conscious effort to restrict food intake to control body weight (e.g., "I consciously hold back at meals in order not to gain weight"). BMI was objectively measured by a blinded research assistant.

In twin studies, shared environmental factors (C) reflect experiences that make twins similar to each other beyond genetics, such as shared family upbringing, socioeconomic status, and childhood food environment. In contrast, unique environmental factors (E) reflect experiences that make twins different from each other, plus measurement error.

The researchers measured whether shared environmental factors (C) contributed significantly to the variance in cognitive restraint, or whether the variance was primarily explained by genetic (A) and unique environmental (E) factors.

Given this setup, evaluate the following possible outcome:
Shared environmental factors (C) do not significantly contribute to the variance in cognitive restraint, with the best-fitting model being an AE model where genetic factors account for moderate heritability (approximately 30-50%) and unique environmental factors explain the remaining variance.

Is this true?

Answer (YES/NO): NO